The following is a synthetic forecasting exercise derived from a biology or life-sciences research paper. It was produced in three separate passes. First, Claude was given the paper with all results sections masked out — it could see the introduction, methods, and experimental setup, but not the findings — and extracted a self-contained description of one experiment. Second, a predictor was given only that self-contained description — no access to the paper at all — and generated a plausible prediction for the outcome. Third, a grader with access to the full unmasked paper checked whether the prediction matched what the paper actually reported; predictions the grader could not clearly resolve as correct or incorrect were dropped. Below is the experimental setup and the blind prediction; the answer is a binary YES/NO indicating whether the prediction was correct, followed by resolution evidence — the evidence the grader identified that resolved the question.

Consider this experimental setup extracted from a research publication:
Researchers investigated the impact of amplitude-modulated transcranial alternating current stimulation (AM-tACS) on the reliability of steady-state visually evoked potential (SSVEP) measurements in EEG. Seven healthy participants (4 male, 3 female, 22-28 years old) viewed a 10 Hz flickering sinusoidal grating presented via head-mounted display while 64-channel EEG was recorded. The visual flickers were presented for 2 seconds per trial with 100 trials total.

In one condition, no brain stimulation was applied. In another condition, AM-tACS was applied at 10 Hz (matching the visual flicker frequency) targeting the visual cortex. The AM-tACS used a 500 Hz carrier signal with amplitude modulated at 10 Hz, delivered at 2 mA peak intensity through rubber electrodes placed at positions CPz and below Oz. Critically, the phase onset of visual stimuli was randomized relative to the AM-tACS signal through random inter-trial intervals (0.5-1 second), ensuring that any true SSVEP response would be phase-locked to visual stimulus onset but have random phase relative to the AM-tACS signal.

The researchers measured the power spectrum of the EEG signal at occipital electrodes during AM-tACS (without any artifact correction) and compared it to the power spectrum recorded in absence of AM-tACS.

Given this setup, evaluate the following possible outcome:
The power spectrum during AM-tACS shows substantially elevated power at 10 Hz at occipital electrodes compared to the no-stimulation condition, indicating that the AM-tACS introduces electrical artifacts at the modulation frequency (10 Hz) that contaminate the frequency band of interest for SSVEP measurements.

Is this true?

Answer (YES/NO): YES